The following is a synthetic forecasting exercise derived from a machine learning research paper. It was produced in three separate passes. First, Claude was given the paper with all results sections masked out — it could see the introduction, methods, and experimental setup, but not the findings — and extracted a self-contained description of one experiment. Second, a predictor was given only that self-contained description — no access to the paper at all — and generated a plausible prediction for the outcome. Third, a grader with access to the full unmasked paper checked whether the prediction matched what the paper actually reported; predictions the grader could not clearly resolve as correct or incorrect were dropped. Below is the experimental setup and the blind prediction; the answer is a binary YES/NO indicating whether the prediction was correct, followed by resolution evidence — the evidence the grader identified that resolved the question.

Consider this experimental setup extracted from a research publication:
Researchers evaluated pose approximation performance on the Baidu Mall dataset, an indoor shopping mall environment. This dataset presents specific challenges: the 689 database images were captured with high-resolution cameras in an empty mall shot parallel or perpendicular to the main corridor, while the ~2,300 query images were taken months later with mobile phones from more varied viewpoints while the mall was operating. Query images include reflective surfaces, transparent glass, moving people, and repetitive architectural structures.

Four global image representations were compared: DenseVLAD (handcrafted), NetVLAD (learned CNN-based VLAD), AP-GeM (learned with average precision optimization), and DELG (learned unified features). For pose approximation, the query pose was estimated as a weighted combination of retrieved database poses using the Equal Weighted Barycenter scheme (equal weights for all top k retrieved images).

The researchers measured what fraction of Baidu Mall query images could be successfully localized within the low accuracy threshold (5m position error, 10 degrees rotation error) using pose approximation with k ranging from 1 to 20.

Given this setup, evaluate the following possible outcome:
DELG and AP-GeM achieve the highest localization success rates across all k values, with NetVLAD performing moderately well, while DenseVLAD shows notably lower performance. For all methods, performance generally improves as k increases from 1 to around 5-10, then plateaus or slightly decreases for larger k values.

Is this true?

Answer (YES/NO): NO